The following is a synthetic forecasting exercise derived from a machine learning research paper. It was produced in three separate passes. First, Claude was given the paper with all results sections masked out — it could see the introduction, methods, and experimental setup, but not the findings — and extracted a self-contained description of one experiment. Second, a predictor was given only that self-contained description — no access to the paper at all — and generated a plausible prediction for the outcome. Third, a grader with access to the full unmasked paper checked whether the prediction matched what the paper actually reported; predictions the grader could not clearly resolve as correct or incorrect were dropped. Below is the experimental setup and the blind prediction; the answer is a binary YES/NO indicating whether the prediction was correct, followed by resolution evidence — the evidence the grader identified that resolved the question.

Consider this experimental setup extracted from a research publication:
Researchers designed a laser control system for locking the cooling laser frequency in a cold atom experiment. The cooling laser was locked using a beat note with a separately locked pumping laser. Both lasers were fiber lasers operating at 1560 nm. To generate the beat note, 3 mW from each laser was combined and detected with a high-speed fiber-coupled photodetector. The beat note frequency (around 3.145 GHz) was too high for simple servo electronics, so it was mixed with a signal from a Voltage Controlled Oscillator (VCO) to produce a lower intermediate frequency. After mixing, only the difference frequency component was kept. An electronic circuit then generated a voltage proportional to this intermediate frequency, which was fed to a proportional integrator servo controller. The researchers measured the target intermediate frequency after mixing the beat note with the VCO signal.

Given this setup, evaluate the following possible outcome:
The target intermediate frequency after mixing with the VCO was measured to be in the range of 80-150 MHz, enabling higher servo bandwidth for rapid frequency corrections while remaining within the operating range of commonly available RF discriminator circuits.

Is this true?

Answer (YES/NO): NO